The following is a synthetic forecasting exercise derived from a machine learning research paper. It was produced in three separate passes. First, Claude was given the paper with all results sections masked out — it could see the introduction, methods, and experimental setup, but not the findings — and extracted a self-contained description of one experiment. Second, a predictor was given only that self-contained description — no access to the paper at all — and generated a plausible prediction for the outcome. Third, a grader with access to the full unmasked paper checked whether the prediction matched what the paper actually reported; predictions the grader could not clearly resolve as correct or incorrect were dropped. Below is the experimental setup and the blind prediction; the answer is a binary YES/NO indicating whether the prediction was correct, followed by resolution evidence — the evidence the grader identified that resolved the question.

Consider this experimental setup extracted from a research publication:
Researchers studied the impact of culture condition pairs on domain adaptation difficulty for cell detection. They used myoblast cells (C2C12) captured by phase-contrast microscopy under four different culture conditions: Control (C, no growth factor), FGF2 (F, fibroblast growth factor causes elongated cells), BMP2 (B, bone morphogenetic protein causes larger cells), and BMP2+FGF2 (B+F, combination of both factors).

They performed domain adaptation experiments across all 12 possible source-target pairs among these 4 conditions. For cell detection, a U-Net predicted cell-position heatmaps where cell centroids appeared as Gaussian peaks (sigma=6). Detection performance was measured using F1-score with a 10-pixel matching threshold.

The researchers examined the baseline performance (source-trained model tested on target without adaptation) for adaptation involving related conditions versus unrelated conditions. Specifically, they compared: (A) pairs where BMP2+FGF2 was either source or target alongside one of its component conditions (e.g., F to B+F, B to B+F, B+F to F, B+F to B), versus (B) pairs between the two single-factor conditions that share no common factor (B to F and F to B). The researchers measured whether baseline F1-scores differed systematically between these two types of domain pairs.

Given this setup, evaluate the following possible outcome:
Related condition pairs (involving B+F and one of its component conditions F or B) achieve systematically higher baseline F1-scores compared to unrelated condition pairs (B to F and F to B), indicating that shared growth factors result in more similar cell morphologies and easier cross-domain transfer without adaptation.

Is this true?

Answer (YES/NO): YES